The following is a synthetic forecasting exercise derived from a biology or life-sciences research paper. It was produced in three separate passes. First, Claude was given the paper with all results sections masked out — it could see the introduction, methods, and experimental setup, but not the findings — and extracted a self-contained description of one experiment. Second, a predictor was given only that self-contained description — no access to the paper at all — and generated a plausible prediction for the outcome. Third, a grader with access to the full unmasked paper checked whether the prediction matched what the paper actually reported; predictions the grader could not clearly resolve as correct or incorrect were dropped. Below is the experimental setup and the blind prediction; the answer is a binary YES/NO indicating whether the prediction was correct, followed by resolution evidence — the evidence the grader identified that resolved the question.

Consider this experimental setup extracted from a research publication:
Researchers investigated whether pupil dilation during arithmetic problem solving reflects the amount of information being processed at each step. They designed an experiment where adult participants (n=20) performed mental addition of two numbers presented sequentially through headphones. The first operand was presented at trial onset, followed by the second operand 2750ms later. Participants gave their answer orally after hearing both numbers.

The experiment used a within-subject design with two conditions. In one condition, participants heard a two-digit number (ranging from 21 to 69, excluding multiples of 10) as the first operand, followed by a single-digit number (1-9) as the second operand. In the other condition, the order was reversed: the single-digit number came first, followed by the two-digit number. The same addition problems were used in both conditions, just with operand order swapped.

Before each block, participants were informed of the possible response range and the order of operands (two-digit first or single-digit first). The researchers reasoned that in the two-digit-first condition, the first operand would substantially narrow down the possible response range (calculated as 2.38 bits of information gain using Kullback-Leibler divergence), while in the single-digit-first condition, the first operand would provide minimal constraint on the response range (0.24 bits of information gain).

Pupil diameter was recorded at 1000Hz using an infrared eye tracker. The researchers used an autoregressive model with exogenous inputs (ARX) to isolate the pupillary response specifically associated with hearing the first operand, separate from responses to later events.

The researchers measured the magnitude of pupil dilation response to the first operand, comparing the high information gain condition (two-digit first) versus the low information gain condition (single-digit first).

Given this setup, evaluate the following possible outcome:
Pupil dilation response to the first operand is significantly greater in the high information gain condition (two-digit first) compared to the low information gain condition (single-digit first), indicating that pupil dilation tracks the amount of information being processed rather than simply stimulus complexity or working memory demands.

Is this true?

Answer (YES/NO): NO